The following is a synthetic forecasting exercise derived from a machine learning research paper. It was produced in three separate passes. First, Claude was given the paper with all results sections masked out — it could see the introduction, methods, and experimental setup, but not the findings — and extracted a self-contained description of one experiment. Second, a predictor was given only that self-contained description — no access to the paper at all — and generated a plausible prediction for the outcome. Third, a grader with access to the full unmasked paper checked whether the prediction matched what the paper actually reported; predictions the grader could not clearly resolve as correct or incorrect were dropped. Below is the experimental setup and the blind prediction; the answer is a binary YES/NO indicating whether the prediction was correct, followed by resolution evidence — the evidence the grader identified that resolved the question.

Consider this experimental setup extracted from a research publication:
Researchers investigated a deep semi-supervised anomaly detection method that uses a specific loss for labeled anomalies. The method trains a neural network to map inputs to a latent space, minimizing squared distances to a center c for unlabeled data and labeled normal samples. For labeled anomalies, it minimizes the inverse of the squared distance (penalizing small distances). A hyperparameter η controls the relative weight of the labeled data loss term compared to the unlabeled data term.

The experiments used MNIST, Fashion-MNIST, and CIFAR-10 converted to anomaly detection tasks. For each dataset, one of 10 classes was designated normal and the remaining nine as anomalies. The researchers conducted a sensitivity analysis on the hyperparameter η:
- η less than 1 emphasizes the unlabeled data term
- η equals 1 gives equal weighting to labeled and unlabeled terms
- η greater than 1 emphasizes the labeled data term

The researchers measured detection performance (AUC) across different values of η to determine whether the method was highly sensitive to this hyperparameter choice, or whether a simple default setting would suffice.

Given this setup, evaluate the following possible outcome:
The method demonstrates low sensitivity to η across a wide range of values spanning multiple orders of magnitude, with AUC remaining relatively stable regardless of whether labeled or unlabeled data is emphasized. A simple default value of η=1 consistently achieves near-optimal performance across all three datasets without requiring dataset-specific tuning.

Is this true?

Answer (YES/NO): YES